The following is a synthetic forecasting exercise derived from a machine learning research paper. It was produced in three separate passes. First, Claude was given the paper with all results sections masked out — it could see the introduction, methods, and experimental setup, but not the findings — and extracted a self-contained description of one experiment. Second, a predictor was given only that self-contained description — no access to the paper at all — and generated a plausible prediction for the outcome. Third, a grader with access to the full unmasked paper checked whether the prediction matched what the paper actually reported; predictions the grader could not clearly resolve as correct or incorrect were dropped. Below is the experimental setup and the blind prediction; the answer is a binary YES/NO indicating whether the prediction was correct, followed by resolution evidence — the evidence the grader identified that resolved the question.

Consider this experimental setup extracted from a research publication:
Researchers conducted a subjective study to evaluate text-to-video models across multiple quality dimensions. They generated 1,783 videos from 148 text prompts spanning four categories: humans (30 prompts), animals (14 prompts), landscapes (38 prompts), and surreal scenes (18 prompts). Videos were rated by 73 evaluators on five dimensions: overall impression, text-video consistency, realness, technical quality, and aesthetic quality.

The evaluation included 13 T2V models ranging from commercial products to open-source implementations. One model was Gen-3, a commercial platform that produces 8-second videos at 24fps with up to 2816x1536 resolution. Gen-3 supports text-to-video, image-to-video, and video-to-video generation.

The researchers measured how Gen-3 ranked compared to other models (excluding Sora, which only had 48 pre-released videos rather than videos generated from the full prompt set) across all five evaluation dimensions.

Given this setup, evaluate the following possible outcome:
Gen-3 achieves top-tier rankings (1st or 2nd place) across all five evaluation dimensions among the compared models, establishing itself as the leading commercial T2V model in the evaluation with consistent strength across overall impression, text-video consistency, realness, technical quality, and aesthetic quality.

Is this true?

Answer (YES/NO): YES